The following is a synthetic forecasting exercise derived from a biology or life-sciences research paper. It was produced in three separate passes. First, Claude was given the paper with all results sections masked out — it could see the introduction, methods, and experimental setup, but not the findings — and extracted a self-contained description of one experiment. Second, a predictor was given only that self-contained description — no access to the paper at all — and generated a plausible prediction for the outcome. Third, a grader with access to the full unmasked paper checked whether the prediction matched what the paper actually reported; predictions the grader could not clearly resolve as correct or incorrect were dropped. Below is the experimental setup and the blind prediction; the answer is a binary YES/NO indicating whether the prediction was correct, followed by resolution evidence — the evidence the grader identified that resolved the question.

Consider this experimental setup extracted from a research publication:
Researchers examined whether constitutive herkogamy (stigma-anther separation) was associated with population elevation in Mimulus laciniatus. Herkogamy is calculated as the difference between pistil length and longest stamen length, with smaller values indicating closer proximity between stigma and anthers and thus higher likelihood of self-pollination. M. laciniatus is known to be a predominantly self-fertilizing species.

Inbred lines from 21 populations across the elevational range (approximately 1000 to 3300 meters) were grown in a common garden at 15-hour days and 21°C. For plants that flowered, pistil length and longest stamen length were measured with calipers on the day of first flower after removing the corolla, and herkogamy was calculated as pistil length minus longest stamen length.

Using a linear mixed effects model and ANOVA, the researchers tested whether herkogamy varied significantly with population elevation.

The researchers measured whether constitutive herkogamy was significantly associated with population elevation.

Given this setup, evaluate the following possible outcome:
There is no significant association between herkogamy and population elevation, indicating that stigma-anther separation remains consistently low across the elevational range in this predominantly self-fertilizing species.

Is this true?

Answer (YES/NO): YES